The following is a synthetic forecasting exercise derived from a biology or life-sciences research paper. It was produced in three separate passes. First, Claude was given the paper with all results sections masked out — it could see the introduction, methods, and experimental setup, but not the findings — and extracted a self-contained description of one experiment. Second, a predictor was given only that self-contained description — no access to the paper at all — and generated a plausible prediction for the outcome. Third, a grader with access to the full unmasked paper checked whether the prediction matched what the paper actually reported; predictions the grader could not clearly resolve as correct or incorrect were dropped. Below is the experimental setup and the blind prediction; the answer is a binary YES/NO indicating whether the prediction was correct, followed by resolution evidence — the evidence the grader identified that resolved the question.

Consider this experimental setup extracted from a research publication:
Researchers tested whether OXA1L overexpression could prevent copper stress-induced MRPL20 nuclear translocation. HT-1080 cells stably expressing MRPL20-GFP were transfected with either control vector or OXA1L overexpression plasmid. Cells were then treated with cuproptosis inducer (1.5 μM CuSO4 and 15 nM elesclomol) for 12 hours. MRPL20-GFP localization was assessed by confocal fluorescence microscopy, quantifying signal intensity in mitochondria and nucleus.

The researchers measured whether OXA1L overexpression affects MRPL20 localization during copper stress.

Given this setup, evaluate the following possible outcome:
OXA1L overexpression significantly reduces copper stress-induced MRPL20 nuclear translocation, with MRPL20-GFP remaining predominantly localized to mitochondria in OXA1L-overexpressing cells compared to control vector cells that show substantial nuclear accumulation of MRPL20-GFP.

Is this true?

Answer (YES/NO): YES